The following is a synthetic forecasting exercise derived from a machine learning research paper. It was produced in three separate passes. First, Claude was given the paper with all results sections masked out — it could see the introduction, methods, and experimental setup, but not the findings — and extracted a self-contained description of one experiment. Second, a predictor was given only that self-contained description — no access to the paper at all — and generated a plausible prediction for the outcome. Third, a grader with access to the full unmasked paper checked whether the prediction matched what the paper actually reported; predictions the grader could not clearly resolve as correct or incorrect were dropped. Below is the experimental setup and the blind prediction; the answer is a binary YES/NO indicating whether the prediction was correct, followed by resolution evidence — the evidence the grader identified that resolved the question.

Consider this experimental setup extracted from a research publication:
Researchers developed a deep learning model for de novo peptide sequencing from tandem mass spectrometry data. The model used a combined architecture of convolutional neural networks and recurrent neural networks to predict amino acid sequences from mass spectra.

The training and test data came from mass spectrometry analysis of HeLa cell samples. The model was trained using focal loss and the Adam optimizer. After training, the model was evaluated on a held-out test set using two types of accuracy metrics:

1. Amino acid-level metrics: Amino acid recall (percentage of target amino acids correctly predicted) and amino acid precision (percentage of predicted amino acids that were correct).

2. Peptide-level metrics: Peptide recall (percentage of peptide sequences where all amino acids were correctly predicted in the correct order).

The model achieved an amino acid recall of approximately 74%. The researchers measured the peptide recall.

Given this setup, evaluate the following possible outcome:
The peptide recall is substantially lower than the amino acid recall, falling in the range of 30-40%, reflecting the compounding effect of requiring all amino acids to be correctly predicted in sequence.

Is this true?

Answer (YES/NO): NO